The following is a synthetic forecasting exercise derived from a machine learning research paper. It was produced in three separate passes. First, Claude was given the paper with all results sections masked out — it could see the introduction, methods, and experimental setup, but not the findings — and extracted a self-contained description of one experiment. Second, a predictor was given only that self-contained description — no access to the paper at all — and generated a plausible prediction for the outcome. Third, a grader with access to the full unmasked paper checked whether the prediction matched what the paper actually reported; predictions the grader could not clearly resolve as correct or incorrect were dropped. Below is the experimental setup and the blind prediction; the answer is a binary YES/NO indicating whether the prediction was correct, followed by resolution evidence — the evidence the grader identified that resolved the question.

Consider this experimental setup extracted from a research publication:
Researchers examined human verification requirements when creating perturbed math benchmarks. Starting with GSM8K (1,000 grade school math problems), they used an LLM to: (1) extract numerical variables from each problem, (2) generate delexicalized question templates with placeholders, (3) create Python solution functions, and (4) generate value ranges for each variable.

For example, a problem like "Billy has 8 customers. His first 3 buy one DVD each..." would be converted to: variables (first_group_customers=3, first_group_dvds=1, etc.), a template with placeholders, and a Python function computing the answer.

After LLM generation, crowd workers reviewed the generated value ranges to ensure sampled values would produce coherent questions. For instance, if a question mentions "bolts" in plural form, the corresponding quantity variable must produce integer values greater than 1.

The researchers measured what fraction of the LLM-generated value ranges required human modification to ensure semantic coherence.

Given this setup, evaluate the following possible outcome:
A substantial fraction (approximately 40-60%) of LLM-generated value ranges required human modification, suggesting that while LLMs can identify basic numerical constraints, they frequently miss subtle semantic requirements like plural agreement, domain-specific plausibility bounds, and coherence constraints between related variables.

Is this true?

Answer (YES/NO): YES